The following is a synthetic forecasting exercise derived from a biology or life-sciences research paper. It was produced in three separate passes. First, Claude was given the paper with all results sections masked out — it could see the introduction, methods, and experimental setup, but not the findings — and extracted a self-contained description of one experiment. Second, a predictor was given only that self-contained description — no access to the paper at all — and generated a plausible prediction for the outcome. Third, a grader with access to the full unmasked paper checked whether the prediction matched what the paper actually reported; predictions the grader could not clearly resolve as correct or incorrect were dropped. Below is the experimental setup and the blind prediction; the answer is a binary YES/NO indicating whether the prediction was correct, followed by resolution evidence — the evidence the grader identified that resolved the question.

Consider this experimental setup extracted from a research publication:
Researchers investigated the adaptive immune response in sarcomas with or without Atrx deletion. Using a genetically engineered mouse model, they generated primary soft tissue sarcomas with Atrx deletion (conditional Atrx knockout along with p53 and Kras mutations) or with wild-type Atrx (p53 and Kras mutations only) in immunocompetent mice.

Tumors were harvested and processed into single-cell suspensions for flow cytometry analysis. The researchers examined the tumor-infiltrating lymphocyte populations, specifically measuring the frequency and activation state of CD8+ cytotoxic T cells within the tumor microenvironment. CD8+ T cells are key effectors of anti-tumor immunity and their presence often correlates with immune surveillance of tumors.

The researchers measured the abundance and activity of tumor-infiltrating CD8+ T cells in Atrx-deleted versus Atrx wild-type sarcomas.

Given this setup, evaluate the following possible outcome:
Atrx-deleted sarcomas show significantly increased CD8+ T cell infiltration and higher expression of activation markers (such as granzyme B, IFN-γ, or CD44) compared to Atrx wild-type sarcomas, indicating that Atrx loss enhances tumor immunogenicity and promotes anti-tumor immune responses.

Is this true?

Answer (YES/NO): NO